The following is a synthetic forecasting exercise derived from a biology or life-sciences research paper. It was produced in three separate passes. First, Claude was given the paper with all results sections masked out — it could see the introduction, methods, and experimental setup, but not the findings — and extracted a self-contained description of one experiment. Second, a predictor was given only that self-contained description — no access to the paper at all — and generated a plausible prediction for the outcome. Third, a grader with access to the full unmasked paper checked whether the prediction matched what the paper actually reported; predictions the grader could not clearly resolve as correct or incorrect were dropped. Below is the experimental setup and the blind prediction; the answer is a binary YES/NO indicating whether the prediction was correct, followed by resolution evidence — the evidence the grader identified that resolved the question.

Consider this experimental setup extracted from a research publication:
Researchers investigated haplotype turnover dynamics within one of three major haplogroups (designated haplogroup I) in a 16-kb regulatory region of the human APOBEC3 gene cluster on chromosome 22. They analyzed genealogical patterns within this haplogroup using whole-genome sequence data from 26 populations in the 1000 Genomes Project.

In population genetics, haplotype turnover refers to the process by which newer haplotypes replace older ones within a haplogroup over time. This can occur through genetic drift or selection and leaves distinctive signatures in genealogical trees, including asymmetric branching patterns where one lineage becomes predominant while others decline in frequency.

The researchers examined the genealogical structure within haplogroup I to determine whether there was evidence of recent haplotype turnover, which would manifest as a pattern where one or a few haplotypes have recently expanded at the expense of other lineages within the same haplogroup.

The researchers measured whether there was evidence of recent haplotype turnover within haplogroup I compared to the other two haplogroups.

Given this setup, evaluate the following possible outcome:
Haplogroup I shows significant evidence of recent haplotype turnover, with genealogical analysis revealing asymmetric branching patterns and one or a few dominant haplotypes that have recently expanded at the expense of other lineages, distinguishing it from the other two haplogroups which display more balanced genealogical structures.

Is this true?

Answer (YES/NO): YES